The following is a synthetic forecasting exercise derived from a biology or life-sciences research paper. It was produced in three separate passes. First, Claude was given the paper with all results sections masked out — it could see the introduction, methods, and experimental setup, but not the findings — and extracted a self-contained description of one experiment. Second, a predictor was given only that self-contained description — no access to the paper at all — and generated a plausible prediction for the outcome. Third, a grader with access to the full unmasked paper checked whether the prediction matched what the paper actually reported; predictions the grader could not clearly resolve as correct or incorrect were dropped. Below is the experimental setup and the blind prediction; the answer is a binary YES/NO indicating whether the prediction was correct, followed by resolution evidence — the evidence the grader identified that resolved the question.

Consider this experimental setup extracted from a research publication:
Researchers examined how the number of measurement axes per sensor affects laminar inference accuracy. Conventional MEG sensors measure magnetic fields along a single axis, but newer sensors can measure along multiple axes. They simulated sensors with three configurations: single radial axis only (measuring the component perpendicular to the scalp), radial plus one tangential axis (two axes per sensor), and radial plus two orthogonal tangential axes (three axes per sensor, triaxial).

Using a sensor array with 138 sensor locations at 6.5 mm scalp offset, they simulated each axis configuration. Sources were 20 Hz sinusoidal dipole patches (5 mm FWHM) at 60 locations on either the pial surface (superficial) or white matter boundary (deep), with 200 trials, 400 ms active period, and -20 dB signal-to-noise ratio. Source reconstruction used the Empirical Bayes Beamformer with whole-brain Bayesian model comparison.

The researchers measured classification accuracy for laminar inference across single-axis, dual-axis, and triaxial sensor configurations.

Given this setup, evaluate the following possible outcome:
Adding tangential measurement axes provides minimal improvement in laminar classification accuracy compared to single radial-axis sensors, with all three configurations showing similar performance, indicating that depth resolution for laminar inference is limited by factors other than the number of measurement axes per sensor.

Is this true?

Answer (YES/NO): NO